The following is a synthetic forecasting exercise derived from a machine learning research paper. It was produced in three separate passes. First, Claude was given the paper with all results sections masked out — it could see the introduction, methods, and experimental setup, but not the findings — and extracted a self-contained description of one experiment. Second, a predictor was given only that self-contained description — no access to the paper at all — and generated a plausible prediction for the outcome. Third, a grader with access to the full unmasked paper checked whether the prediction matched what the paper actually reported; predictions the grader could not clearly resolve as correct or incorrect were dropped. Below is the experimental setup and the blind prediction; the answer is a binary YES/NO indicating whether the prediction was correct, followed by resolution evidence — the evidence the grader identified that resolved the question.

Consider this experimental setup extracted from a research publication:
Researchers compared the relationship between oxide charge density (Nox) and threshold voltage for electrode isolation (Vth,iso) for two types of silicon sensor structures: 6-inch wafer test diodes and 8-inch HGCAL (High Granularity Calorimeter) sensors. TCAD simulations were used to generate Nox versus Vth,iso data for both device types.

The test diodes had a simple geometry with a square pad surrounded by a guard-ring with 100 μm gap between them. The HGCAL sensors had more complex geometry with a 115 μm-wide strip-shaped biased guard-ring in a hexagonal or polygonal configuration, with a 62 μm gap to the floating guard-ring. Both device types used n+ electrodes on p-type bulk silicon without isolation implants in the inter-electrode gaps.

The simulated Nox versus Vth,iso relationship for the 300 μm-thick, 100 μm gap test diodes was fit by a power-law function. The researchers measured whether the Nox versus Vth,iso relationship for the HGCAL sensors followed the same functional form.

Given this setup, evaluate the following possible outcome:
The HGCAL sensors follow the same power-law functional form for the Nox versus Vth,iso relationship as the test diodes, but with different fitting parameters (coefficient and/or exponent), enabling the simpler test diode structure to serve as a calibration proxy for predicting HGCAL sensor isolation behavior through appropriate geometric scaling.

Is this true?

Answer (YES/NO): NO